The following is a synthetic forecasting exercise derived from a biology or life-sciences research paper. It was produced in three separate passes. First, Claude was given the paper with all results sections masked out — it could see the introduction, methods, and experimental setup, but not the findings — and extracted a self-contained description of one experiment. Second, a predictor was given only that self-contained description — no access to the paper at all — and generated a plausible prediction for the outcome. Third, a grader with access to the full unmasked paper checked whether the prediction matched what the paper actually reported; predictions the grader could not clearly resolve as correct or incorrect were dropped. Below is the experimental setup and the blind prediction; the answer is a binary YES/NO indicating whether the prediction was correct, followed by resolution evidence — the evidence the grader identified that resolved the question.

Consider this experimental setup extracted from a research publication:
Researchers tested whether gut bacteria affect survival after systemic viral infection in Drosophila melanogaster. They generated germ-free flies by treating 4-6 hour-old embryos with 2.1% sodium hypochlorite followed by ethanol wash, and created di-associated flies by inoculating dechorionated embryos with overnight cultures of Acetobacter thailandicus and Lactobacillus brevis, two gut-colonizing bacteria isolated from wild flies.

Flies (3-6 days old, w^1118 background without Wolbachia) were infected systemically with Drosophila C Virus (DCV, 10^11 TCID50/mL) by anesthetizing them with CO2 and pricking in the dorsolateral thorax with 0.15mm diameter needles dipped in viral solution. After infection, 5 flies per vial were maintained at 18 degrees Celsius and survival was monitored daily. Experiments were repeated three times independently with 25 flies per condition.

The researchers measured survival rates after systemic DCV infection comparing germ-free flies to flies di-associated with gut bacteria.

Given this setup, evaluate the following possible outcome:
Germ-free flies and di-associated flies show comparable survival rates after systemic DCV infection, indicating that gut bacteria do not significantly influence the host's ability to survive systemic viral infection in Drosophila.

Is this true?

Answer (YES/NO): NO